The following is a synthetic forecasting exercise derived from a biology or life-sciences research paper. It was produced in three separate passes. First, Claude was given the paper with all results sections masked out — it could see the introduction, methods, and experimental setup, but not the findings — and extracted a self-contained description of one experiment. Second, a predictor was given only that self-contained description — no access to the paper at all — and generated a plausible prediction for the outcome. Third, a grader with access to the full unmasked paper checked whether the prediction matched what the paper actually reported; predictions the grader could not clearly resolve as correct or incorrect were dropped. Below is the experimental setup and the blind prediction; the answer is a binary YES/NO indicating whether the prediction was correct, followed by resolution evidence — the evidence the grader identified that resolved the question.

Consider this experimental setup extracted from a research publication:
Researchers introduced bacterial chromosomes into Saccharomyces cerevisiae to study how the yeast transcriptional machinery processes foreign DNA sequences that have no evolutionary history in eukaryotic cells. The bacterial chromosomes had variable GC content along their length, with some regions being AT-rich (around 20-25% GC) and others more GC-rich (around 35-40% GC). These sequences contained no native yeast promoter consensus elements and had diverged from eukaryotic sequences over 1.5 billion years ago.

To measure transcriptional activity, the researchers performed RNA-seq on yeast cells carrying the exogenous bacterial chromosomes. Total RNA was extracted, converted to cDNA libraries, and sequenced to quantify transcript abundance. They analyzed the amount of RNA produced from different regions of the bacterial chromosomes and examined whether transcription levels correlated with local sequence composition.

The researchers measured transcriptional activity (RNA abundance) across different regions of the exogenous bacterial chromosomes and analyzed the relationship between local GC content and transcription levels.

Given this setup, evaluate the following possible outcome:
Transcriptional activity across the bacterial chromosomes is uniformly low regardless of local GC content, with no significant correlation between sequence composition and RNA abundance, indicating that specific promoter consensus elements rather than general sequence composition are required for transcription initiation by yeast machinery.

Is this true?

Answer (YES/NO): NO